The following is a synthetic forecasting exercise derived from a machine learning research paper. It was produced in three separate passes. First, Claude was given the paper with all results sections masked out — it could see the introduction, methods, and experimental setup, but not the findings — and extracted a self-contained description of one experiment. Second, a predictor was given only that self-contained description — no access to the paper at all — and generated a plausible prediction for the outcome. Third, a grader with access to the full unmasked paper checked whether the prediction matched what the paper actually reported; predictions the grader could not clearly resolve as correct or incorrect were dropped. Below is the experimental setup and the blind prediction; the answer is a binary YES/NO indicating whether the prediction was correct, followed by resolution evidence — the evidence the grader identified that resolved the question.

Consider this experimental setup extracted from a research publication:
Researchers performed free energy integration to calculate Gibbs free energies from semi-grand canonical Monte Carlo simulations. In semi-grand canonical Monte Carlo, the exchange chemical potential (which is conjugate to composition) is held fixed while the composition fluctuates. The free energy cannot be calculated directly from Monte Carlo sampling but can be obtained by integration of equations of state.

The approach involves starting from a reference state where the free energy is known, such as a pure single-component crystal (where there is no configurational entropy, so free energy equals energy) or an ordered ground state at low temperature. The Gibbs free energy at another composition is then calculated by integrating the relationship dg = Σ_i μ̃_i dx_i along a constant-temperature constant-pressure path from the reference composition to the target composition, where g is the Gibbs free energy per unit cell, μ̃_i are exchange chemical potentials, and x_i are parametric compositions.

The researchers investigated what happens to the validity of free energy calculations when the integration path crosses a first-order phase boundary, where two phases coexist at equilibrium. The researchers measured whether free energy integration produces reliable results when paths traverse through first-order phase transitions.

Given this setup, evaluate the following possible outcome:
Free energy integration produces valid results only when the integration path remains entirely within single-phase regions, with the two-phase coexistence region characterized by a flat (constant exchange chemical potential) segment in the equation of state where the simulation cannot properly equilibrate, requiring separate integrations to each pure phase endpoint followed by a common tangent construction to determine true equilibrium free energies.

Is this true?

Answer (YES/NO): YES